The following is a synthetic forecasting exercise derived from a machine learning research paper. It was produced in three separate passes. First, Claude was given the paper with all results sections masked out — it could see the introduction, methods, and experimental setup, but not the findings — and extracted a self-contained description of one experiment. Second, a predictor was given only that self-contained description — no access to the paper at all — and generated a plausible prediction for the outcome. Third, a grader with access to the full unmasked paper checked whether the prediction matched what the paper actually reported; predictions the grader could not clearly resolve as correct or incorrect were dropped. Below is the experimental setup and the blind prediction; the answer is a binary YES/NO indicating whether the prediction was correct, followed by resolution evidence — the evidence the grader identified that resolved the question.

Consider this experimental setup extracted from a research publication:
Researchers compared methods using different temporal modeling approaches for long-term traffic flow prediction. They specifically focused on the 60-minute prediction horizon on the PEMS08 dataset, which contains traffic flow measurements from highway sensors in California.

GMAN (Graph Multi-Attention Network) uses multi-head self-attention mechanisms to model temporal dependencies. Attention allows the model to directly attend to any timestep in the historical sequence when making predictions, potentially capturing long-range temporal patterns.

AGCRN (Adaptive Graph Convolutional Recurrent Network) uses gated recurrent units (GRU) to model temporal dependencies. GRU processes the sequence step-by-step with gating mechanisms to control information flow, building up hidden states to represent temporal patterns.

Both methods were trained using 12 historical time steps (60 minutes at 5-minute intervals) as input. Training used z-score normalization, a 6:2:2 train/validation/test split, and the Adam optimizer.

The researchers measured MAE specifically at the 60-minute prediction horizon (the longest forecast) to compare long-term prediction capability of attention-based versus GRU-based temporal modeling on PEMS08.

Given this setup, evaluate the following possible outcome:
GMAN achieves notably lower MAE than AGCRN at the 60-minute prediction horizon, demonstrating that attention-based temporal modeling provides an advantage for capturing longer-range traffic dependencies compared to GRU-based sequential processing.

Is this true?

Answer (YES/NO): YES